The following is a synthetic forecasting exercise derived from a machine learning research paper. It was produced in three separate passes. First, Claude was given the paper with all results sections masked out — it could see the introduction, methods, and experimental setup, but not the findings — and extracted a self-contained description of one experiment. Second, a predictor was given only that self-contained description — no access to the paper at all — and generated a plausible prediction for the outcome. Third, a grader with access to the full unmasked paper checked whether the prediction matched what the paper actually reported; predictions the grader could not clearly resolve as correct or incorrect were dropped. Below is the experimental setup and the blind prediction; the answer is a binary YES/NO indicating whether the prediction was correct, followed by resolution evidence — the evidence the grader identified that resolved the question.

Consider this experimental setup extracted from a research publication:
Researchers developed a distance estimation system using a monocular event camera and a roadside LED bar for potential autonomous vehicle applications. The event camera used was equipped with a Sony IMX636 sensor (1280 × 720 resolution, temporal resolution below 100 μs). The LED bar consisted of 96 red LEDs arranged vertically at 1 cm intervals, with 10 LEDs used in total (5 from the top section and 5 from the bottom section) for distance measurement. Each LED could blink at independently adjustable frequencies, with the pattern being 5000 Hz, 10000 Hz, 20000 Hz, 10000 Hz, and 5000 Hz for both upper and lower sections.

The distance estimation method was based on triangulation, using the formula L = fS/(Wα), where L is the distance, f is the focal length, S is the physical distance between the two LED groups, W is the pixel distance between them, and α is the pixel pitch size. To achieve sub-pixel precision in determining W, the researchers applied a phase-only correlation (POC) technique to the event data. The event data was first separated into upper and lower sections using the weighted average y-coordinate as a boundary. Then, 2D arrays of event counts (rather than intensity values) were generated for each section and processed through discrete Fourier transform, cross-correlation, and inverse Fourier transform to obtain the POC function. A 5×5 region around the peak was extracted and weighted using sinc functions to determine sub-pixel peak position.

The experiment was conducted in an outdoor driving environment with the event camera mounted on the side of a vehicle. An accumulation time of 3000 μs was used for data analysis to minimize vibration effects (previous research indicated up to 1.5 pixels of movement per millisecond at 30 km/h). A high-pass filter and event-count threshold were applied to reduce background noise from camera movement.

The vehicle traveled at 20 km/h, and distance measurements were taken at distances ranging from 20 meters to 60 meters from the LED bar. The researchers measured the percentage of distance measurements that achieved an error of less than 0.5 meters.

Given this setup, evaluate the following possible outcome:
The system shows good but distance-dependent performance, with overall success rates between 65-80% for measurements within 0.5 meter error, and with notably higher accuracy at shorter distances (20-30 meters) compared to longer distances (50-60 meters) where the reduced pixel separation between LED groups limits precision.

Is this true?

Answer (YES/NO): NO